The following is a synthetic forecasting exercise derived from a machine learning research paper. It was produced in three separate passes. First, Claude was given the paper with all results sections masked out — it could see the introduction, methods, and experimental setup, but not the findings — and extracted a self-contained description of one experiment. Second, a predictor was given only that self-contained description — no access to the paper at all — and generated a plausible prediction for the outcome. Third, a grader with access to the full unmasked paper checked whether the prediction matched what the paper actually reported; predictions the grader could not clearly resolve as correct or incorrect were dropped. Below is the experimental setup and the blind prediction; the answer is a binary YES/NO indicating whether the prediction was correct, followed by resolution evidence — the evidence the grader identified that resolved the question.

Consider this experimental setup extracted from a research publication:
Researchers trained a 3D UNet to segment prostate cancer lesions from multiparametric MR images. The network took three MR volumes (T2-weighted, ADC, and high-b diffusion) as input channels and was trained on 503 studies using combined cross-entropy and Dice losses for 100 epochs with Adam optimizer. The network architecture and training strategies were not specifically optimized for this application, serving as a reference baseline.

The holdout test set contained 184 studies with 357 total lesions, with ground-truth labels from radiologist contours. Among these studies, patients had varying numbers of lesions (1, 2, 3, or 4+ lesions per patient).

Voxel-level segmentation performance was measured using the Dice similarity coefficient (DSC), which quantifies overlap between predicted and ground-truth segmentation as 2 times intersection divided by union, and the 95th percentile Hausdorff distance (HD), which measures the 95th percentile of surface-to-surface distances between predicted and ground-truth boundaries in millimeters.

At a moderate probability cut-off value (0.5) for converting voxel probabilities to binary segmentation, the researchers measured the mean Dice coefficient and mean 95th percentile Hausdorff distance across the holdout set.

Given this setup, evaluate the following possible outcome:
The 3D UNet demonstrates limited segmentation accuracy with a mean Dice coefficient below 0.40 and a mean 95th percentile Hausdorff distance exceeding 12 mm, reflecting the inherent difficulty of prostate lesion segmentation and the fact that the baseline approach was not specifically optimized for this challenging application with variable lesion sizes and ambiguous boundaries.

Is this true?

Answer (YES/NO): YES